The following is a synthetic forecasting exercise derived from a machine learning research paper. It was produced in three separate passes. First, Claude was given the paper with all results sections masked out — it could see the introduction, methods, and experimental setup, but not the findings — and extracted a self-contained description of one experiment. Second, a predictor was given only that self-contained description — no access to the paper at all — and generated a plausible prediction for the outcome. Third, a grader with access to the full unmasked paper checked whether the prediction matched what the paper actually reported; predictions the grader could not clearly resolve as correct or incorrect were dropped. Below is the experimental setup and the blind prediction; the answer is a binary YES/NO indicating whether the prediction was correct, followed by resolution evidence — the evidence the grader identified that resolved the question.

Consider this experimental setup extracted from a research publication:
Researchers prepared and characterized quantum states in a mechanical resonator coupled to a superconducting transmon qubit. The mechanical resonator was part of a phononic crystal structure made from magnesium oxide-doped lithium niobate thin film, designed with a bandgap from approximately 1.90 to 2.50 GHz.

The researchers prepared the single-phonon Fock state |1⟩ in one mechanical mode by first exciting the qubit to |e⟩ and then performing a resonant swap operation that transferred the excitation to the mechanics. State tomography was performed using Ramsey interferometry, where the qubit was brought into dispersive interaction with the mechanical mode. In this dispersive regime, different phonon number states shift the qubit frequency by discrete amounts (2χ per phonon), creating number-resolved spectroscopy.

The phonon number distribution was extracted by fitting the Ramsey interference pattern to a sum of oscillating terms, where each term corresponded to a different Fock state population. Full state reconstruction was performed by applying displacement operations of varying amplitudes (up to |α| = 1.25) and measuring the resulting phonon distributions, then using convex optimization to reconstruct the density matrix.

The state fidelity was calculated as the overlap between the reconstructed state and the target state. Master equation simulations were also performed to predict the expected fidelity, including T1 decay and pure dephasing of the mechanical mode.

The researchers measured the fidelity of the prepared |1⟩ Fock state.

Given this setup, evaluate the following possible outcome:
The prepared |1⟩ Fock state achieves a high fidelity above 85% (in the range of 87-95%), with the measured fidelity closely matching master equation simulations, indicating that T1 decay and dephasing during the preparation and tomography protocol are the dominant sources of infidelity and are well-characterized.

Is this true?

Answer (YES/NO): NO